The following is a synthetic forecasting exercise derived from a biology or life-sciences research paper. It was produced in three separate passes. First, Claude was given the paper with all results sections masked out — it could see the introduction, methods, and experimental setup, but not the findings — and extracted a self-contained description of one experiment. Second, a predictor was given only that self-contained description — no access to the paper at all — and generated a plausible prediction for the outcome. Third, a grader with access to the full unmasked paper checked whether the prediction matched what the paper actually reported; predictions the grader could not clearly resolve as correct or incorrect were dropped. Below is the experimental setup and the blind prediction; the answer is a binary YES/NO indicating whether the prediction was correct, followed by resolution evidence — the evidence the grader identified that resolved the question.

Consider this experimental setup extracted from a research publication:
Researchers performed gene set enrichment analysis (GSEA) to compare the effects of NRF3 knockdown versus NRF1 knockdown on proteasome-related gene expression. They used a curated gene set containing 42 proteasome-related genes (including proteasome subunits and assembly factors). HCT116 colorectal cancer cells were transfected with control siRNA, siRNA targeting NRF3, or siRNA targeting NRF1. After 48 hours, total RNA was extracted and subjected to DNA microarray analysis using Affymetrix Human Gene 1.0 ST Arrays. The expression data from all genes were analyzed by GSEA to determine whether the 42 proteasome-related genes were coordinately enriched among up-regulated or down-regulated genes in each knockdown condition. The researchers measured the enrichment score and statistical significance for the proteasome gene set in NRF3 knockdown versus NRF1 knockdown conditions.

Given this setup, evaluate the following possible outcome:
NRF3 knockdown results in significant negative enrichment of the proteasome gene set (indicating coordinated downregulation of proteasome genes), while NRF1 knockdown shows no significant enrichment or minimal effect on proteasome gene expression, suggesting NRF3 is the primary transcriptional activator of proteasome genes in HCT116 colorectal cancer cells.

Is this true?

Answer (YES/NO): NO